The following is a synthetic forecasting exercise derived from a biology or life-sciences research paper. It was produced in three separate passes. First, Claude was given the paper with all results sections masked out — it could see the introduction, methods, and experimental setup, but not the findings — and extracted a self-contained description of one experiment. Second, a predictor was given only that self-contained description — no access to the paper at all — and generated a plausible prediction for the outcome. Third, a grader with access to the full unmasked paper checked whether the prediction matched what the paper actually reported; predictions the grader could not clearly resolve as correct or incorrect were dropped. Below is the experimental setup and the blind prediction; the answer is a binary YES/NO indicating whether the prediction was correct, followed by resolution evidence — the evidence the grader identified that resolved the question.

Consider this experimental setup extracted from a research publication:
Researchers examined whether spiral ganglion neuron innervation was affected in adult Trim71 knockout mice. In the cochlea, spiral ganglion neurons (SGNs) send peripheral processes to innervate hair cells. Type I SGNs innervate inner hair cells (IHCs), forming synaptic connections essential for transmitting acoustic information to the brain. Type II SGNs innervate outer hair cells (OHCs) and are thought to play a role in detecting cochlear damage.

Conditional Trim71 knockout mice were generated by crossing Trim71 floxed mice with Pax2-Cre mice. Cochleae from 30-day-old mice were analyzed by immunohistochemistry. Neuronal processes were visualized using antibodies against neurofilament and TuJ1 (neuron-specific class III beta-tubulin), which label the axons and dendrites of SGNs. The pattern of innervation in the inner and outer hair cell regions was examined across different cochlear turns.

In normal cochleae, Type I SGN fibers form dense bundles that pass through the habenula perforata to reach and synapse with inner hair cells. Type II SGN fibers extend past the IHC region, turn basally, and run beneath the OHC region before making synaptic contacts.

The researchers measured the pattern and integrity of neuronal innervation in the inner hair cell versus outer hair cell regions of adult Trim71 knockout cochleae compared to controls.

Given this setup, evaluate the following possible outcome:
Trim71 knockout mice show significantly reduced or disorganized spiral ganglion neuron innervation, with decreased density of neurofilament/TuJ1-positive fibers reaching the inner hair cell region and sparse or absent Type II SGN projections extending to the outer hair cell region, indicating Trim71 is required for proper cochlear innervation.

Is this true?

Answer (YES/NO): NO